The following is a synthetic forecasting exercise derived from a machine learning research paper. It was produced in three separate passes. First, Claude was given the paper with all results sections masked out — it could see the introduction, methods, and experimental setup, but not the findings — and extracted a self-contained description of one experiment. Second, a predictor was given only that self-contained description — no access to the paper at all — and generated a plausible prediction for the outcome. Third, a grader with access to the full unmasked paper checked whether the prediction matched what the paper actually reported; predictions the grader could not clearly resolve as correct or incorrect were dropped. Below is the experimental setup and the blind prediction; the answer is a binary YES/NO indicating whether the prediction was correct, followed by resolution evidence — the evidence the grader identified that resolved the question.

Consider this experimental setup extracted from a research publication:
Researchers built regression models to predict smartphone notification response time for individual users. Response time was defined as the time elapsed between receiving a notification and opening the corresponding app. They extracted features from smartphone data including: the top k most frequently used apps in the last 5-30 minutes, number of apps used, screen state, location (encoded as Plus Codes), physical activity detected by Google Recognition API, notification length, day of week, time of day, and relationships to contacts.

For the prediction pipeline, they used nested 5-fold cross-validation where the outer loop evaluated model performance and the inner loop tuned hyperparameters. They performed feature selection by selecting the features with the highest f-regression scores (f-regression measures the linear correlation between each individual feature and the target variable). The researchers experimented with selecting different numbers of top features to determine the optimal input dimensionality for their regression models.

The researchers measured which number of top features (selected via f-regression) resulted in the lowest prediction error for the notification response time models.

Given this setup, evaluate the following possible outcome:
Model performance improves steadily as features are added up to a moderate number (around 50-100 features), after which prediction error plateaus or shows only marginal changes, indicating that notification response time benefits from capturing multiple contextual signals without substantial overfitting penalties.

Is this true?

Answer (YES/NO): NO